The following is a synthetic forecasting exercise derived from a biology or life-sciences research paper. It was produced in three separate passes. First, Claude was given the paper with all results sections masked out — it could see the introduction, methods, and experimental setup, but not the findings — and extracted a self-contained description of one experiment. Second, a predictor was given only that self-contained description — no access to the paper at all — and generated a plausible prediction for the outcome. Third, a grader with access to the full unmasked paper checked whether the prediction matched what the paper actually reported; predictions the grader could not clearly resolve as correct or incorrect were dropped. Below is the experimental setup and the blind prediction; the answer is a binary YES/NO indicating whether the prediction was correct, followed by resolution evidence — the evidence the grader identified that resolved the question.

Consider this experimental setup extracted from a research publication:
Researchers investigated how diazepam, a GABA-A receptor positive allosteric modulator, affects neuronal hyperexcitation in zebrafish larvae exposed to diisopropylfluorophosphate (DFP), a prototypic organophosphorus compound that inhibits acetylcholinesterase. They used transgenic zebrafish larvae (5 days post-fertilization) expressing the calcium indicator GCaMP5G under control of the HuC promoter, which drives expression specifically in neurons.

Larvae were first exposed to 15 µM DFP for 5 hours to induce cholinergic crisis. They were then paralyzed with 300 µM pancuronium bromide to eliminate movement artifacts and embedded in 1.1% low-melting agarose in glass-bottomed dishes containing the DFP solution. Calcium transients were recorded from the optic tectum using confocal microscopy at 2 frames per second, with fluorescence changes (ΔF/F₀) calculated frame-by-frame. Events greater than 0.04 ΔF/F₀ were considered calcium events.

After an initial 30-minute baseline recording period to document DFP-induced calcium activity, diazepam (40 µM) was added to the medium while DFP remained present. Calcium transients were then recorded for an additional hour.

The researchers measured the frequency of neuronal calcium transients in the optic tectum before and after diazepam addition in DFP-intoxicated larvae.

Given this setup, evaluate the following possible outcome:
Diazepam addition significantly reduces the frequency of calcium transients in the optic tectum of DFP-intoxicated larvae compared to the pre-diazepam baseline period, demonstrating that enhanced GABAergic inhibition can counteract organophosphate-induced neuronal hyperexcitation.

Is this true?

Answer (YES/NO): YES